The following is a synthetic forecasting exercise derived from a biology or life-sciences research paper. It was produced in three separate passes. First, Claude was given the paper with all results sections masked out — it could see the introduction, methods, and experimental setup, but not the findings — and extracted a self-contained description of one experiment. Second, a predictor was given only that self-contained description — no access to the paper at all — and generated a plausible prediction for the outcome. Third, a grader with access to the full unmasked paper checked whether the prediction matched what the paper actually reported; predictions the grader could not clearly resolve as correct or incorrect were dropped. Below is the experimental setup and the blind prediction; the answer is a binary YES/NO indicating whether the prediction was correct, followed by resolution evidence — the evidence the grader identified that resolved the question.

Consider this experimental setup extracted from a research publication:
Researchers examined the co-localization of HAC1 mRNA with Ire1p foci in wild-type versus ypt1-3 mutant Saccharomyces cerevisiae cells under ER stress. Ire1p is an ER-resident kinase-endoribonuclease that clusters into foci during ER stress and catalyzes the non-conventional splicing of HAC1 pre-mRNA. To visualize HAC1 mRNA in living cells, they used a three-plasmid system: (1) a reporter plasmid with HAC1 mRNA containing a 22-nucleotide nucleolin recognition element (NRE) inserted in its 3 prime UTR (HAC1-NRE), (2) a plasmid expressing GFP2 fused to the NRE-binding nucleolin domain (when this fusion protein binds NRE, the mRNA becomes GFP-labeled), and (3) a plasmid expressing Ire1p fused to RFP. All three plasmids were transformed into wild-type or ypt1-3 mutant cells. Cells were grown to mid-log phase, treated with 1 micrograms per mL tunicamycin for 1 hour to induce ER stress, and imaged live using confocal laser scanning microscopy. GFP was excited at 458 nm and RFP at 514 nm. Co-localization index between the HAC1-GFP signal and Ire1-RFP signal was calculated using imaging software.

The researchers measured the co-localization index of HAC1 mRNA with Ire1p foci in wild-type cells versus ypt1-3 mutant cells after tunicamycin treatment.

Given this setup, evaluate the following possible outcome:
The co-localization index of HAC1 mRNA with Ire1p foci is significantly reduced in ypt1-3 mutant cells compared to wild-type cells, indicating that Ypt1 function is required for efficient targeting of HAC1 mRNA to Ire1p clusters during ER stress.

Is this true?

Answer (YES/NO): NO